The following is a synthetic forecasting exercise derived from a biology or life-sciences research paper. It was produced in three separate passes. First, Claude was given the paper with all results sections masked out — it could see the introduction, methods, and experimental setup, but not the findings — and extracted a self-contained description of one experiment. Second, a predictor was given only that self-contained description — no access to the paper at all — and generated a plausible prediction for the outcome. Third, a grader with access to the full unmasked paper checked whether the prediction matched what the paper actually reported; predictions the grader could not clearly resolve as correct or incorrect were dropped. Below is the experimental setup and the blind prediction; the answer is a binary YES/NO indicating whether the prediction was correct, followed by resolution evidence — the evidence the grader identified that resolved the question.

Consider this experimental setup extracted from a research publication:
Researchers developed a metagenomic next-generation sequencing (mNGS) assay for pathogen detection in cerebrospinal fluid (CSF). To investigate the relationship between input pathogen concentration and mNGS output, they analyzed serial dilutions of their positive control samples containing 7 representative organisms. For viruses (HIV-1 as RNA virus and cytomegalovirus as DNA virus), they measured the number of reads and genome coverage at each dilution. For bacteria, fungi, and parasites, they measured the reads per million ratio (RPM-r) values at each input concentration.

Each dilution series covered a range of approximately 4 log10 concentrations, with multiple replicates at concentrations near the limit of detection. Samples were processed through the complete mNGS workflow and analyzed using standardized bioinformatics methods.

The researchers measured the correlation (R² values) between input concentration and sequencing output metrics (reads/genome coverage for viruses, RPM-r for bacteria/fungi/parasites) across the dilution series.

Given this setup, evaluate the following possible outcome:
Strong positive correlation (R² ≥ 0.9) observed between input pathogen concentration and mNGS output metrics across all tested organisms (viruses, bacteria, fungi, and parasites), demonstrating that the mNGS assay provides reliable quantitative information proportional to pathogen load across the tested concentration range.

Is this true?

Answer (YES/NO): YES